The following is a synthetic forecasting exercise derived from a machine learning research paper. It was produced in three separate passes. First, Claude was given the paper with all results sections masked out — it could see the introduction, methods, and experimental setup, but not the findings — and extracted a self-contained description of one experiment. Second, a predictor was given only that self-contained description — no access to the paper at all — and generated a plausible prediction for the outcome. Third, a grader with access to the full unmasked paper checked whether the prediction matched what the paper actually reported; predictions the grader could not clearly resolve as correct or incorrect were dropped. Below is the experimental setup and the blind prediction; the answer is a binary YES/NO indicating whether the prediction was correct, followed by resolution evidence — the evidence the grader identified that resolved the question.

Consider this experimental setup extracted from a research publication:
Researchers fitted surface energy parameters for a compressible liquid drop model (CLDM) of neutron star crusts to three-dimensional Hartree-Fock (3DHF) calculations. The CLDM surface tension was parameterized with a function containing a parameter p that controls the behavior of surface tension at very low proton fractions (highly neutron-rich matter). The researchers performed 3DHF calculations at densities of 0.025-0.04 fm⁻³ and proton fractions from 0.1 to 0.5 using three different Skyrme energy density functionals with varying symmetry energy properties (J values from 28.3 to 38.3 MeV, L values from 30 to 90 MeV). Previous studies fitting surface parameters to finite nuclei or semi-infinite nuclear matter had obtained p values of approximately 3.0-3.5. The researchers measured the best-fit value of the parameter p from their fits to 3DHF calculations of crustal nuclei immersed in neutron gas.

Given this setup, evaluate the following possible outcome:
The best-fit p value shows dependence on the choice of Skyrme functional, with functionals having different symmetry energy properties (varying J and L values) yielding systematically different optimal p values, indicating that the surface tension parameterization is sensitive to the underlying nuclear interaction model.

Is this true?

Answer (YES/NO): NO